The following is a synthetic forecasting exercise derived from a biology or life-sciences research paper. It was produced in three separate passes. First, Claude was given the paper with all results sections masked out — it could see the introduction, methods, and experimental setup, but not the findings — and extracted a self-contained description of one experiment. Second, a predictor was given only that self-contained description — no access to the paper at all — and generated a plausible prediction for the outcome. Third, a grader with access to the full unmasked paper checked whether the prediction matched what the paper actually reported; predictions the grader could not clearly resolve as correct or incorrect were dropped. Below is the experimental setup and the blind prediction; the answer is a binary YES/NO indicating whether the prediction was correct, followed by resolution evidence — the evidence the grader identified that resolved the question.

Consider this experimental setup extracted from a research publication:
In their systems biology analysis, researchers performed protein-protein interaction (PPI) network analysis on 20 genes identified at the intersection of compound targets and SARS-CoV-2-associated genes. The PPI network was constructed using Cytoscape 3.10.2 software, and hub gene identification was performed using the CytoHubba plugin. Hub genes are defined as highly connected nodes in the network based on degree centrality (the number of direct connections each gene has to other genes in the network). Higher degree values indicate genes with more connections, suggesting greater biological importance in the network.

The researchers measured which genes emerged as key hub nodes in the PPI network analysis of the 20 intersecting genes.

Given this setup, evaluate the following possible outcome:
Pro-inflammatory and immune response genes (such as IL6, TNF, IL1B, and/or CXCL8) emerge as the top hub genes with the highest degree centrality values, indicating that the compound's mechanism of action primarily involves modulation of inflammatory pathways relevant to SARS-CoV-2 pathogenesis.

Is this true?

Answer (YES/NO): NO